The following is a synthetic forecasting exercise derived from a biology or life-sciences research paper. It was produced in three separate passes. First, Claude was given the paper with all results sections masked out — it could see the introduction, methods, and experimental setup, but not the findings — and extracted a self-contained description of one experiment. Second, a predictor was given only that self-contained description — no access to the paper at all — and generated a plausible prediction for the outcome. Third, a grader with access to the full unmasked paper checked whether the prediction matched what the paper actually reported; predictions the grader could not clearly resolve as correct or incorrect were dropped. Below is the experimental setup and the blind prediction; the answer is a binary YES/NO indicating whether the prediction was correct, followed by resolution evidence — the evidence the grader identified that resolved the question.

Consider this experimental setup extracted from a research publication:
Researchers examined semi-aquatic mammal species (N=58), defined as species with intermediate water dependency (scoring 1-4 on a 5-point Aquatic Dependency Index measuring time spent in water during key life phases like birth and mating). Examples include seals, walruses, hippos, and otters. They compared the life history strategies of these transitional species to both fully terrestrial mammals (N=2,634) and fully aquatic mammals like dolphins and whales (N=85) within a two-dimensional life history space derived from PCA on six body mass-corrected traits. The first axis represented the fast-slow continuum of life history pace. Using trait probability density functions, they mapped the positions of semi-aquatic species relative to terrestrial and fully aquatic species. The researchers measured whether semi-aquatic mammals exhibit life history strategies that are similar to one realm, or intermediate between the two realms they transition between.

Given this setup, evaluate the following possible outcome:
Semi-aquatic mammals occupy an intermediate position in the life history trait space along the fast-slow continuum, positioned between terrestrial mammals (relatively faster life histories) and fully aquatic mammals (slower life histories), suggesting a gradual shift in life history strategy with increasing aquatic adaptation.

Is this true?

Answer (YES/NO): YES